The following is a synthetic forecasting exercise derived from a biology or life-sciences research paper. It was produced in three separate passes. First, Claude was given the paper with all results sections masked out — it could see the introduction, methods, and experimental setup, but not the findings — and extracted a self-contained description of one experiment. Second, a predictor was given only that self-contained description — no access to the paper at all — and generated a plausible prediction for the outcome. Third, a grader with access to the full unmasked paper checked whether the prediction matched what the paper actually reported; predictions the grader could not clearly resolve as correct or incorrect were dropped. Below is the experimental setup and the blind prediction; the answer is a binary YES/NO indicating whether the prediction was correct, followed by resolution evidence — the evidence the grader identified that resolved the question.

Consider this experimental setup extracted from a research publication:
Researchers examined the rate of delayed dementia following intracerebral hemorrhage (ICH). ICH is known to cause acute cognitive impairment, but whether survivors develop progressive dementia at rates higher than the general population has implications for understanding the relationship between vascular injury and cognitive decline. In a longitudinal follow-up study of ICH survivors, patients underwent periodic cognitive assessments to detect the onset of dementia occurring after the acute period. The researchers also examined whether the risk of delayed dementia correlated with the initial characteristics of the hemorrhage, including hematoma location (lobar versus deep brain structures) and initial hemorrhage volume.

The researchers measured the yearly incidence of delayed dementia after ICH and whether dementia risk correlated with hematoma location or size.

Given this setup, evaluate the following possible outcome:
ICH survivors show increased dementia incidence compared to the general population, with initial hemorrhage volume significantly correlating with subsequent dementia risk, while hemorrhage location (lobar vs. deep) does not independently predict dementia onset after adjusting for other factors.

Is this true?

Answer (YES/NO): NO